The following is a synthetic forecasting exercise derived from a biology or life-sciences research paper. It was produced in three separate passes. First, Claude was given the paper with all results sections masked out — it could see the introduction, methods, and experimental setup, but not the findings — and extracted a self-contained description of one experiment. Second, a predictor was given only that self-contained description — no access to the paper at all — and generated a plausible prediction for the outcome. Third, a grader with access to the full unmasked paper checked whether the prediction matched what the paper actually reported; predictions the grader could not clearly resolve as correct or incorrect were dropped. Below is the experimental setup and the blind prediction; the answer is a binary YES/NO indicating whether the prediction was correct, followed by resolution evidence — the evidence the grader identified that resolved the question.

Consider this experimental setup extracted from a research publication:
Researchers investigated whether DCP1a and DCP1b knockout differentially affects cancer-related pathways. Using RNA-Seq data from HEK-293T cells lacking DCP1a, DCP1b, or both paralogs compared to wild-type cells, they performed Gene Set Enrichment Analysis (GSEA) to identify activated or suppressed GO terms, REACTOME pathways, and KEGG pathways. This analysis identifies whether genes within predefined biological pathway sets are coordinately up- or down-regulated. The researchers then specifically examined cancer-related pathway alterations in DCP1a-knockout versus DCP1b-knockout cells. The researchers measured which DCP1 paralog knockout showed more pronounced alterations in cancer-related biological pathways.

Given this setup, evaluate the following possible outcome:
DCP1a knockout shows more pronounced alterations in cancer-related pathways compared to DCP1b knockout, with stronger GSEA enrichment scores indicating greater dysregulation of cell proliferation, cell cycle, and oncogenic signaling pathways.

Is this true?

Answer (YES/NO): YES